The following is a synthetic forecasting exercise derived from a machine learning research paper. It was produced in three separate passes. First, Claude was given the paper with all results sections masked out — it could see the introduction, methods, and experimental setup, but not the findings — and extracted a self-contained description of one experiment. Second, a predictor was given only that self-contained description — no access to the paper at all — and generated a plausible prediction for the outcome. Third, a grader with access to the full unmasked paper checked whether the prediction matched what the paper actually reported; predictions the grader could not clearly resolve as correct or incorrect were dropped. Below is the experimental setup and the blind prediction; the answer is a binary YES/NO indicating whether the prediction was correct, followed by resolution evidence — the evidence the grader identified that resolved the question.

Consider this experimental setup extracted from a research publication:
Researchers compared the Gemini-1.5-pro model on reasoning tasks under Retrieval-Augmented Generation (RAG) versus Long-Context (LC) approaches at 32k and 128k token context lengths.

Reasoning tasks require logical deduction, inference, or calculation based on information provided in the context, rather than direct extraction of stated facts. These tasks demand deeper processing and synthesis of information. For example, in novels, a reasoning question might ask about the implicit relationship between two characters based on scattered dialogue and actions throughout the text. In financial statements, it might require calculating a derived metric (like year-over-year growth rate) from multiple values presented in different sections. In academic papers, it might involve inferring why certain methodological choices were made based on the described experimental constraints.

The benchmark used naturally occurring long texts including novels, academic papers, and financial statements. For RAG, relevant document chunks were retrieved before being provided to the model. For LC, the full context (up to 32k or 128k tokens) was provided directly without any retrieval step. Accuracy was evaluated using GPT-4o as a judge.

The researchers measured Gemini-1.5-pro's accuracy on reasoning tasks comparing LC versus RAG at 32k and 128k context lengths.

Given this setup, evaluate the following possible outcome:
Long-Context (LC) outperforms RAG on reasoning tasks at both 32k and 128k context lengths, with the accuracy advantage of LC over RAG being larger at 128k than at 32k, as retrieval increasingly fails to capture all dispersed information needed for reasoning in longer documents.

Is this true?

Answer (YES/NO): YES